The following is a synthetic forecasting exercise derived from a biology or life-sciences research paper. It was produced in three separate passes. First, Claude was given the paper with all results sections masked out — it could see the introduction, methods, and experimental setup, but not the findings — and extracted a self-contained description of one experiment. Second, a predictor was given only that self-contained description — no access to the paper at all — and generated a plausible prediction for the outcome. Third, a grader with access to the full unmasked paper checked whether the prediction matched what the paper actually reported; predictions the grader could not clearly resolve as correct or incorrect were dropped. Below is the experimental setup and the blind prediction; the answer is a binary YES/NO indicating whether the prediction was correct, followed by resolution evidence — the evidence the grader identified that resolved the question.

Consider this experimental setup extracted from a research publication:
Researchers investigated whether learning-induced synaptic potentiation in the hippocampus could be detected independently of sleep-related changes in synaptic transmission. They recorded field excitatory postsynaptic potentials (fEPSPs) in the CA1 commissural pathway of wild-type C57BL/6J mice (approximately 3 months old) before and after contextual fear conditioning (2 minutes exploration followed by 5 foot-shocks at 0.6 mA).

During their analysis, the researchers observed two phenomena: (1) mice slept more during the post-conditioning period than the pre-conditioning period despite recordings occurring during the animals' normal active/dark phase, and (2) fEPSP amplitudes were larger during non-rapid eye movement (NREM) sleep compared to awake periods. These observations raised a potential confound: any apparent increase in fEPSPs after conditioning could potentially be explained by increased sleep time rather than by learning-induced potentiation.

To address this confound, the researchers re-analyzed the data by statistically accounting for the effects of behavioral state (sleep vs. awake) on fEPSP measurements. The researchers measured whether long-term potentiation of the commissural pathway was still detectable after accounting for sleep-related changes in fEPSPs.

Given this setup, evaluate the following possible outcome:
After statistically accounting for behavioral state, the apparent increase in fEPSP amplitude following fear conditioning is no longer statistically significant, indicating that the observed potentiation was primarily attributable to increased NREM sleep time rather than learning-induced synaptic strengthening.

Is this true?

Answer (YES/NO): NO